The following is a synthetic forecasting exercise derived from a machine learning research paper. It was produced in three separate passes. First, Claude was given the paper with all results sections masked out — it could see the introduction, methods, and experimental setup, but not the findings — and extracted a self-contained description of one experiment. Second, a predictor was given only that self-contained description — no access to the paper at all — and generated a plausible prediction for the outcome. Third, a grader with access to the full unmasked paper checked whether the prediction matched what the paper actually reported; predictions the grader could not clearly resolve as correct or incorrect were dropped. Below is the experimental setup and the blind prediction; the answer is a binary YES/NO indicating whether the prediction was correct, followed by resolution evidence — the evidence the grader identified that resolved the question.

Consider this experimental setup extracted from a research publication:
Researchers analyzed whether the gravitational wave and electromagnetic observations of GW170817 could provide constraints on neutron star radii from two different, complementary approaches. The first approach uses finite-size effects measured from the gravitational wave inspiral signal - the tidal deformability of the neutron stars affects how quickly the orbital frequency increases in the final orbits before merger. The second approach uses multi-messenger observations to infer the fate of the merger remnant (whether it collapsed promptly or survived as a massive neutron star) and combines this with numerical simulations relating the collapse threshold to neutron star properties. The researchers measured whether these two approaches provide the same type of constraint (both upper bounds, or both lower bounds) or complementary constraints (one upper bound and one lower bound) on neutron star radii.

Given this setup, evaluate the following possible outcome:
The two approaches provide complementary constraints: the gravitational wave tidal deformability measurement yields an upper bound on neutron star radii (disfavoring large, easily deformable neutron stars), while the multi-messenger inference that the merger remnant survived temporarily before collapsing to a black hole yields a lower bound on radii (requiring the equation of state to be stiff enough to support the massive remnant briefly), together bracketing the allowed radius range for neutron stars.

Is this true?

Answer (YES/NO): YES